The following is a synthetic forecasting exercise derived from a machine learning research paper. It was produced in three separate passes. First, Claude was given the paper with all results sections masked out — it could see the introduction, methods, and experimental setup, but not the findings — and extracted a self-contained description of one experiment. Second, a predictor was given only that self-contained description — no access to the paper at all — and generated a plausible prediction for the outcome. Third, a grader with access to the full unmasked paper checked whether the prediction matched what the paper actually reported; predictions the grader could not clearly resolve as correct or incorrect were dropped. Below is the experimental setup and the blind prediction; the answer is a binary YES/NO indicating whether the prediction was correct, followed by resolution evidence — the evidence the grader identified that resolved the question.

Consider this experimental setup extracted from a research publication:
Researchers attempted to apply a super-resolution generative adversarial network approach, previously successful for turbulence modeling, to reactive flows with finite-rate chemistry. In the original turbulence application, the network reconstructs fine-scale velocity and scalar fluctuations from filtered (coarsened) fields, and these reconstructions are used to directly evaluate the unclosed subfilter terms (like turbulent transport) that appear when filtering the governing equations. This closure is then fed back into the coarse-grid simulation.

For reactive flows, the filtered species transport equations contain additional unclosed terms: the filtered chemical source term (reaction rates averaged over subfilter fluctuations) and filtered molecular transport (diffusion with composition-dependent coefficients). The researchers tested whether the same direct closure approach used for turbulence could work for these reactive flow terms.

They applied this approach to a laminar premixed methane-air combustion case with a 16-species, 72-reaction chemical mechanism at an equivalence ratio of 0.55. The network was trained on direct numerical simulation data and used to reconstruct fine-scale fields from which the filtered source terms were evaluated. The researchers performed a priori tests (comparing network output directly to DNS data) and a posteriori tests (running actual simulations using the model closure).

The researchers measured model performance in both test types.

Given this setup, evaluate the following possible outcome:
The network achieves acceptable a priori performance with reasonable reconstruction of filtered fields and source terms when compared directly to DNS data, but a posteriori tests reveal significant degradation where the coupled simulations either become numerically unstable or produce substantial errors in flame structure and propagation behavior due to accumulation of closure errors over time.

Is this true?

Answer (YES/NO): NO